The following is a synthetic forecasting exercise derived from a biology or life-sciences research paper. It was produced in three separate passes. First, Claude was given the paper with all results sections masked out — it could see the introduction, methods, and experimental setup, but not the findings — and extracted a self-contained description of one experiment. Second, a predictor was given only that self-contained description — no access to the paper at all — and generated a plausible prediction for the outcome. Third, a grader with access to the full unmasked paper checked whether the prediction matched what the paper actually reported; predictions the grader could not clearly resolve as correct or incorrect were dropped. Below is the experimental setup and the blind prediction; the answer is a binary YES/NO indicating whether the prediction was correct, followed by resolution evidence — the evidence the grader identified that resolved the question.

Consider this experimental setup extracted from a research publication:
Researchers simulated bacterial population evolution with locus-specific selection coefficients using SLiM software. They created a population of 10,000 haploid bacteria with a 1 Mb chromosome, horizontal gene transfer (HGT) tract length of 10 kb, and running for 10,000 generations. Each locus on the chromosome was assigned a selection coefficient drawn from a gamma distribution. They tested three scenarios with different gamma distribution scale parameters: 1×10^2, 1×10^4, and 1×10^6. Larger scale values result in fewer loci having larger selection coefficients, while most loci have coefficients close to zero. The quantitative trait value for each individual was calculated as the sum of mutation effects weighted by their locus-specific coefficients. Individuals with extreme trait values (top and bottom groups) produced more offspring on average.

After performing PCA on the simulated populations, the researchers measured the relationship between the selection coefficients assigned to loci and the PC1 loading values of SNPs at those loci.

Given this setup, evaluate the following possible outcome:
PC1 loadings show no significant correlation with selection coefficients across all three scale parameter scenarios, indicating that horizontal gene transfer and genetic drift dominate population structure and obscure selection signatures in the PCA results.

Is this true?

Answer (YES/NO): NO